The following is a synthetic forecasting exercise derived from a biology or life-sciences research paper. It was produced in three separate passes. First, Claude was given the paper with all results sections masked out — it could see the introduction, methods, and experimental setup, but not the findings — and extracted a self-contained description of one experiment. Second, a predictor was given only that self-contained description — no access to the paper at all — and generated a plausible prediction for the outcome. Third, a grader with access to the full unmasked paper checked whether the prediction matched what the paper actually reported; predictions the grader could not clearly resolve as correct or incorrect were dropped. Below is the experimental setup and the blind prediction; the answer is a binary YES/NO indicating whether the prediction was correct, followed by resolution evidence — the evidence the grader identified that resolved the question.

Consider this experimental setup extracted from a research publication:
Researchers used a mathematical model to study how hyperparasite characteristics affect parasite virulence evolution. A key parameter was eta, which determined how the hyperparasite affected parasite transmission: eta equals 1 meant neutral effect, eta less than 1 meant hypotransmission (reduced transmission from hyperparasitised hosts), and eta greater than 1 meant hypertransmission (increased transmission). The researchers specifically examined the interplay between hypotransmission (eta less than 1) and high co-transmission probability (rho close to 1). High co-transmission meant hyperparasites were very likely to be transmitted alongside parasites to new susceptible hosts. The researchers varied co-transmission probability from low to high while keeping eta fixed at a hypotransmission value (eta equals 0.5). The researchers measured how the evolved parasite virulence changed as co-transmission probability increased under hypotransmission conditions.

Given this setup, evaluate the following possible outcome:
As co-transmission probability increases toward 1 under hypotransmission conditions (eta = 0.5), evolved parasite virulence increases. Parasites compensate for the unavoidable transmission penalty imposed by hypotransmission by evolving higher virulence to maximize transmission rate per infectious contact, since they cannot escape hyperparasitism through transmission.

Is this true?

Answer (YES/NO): NO